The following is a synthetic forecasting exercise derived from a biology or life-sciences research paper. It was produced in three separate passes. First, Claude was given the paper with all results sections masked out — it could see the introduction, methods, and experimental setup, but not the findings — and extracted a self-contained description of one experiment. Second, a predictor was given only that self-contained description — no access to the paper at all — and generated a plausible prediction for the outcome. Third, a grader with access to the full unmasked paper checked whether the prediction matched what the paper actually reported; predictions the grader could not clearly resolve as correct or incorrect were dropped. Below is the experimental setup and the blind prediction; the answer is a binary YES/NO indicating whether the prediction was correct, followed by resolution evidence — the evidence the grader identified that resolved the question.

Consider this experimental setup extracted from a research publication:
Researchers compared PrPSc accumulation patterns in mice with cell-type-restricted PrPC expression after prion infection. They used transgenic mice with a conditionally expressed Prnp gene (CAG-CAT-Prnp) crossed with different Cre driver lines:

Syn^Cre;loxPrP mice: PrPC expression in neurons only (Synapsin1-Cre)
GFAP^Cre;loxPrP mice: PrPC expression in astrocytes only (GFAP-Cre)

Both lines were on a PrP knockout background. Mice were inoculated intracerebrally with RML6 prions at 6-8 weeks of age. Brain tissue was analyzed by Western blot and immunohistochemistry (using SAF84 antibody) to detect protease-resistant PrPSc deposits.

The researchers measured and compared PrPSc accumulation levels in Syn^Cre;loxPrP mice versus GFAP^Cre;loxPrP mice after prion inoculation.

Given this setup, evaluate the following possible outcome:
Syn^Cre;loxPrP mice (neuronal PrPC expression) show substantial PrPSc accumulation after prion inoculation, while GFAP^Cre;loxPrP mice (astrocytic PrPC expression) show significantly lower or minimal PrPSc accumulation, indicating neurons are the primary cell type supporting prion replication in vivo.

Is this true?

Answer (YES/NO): NO